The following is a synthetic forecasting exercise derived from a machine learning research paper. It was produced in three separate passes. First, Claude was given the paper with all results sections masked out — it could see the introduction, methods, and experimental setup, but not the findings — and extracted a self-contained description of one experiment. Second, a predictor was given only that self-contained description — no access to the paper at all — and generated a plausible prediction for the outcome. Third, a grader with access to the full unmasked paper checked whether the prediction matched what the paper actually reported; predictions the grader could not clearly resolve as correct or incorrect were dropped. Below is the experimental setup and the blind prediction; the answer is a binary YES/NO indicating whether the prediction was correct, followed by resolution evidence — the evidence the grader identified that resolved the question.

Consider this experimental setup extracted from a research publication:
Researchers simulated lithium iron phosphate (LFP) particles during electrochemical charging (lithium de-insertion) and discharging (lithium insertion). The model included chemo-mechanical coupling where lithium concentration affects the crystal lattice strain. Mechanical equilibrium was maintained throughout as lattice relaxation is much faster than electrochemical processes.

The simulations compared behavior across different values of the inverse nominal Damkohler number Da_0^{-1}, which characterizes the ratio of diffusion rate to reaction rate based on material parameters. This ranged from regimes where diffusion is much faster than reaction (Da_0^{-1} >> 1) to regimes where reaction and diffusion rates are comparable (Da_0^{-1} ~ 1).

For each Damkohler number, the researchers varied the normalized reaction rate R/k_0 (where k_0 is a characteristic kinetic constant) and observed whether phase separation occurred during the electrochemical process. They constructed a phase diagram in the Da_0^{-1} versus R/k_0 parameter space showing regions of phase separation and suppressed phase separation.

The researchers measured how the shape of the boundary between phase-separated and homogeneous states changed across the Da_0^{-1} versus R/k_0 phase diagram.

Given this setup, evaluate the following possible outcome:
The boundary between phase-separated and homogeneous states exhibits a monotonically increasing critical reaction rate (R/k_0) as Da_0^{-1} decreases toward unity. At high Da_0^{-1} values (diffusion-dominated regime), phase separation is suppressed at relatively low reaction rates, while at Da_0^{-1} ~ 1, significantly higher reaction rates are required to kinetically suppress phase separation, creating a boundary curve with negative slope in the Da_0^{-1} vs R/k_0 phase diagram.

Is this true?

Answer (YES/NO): NO